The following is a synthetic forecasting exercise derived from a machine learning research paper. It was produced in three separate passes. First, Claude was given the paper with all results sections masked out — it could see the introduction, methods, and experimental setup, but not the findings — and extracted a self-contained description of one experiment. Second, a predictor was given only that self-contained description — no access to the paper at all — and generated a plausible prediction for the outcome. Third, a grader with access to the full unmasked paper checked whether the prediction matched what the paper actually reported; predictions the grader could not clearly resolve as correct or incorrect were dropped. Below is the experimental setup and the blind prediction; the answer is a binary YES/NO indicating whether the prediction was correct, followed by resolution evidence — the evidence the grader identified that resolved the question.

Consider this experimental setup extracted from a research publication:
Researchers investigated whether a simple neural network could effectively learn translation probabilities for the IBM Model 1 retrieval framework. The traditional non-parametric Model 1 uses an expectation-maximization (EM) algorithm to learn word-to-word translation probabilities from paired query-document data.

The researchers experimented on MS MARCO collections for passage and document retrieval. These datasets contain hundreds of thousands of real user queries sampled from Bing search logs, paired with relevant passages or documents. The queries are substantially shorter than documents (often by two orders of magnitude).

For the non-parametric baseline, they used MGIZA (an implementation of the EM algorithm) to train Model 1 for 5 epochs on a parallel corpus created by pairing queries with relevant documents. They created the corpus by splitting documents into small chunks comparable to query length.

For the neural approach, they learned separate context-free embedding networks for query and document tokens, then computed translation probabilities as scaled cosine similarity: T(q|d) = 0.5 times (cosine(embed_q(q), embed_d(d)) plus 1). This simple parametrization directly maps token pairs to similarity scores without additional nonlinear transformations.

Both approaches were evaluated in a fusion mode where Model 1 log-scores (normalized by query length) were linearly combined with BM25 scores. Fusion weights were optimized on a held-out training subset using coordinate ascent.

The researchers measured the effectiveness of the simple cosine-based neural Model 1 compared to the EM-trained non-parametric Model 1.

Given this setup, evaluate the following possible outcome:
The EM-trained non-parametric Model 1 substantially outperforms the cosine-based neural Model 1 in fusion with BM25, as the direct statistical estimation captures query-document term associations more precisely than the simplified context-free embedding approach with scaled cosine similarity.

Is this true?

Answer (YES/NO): YES